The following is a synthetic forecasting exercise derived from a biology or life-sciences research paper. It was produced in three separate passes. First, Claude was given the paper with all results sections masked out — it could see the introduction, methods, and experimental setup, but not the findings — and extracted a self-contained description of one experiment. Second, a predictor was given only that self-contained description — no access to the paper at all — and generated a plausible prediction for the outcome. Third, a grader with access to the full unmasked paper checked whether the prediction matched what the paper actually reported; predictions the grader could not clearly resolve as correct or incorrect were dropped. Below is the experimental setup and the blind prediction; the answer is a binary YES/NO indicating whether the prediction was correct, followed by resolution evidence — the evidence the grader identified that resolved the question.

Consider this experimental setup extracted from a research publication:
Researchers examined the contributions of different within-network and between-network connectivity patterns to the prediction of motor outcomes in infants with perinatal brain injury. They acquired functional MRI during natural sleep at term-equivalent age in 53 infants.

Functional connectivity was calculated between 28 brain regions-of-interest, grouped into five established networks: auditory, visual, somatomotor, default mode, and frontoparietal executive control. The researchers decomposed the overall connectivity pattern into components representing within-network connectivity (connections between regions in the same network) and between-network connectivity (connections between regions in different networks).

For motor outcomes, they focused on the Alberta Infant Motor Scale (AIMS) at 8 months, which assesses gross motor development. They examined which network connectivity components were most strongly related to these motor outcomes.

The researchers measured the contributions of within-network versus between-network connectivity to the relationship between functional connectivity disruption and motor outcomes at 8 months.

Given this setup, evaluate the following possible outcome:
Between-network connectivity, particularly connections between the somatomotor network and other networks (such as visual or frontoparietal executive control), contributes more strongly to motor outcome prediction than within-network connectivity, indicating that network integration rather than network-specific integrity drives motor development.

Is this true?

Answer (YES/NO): NO